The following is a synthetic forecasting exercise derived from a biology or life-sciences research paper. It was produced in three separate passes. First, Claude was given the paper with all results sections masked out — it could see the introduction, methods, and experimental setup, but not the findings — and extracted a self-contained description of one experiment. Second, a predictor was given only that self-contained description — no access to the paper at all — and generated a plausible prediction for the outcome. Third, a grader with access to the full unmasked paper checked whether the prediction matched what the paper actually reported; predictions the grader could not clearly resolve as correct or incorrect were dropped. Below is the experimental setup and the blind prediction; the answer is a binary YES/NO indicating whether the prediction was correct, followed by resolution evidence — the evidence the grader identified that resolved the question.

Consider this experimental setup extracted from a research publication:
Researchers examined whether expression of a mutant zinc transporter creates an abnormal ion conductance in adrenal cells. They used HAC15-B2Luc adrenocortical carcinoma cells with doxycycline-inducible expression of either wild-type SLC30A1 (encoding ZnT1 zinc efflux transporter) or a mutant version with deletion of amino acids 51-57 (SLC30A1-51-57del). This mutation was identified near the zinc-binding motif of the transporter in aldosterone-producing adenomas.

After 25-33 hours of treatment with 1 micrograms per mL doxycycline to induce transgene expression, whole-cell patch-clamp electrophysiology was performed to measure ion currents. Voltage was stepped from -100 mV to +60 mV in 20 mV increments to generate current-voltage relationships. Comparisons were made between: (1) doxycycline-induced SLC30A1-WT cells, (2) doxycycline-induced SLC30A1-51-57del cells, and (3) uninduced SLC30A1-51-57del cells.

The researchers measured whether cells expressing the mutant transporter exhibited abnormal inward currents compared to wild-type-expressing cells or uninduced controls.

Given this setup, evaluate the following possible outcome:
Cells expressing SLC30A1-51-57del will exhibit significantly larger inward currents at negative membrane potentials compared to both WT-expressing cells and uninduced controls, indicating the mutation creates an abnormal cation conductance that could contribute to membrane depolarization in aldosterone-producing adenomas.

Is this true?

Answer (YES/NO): YES